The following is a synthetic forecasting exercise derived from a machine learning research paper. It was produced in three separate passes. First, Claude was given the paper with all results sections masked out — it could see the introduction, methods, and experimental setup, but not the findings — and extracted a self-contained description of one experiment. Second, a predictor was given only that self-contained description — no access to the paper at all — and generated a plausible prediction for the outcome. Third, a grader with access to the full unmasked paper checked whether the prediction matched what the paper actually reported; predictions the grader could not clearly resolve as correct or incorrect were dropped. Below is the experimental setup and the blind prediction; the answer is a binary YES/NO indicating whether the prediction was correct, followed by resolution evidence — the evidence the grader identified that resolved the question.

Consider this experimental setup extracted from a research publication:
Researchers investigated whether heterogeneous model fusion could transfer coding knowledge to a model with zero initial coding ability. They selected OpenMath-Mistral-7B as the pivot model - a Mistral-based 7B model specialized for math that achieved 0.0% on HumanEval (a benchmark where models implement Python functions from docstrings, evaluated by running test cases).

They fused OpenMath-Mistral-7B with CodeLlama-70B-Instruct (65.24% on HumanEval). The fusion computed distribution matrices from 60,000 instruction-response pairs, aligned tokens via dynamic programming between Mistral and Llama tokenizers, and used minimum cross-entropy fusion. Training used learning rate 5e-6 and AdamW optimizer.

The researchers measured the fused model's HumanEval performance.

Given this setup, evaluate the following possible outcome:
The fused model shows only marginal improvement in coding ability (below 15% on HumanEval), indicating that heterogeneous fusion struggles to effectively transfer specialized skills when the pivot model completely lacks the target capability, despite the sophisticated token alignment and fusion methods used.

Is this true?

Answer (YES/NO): NO